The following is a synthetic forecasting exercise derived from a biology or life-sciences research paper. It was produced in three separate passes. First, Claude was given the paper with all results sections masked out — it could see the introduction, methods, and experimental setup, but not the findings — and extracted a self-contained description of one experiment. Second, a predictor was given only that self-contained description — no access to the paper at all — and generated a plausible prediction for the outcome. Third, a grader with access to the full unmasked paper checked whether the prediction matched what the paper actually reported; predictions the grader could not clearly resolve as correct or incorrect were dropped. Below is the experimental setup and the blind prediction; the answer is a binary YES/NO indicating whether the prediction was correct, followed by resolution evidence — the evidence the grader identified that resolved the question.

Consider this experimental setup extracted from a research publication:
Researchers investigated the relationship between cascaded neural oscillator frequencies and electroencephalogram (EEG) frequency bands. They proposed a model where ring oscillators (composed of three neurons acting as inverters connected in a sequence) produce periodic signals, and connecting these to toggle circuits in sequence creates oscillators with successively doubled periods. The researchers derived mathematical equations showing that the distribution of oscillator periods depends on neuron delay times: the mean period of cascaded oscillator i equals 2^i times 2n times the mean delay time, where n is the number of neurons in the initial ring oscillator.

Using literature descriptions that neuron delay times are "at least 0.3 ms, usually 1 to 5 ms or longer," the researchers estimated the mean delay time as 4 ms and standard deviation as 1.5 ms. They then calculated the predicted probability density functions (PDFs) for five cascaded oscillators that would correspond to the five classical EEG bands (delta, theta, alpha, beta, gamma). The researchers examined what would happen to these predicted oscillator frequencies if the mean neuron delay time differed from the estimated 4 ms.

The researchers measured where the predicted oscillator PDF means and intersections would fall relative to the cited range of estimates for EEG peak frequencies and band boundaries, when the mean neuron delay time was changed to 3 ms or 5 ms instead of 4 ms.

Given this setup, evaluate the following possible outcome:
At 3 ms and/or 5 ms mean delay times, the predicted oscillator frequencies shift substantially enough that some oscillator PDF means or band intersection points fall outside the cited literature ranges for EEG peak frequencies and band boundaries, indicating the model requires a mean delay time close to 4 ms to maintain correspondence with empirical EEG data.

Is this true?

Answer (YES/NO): YES